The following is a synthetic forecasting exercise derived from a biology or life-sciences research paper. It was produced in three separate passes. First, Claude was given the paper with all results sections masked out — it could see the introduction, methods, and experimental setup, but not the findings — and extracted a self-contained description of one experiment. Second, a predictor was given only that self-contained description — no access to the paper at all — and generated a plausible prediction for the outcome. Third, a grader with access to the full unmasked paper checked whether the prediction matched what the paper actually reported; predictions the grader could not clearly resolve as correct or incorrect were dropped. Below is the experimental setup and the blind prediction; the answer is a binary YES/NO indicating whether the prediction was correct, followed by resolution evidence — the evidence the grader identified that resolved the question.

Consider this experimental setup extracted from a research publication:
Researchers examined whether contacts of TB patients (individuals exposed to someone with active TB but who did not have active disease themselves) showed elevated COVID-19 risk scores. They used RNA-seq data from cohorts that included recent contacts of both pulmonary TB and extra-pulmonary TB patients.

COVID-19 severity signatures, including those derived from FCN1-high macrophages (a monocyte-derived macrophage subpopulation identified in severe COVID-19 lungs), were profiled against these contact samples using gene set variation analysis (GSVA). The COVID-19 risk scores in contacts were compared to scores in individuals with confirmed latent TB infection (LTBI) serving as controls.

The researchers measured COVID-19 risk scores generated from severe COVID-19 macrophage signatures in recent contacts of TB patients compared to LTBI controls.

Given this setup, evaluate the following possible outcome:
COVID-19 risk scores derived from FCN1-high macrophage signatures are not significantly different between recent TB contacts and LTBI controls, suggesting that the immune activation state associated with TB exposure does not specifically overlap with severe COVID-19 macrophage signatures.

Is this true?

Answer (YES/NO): NO